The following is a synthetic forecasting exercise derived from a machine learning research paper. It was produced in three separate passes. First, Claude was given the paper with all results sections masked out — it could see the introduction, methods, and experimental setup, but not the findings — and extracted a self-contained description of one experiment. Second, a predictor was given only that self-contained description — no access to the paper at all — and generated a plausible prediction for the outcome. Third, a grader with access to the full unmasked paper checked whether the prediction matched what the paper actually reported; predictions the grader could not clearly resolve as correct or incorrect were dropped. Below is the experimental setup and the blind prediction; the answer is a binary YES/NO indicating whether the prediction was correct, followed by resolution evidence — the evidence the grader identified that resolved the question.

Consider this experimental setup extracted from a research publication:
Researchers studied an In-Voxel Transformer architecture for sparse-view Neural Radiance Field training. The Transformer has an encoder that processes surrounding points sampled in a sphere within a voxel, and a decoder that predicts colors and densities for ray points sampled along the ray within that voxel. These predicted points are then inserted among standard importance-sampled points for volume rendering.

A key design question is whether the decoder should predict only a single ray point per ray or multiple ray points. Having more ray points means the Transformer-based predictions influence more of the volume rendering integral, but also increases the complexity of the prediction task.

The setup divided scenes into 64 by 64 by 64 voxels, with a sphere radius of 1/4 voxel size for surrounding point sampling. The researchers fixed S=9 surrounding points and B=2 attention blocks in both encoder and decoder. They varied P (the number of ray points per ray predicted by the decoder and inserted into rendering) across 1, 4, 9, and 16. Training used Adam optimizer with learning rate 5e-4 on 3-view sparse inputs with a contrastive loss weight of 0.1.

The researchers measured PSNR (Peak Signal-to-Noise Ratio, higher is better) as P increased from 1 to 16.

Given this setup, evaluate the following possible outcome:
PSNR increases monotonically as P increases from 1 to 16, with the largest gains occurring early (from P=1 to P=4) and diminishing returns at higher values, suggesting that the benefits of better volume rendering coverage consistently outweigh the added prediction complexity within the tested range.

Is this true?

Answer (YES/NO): YES